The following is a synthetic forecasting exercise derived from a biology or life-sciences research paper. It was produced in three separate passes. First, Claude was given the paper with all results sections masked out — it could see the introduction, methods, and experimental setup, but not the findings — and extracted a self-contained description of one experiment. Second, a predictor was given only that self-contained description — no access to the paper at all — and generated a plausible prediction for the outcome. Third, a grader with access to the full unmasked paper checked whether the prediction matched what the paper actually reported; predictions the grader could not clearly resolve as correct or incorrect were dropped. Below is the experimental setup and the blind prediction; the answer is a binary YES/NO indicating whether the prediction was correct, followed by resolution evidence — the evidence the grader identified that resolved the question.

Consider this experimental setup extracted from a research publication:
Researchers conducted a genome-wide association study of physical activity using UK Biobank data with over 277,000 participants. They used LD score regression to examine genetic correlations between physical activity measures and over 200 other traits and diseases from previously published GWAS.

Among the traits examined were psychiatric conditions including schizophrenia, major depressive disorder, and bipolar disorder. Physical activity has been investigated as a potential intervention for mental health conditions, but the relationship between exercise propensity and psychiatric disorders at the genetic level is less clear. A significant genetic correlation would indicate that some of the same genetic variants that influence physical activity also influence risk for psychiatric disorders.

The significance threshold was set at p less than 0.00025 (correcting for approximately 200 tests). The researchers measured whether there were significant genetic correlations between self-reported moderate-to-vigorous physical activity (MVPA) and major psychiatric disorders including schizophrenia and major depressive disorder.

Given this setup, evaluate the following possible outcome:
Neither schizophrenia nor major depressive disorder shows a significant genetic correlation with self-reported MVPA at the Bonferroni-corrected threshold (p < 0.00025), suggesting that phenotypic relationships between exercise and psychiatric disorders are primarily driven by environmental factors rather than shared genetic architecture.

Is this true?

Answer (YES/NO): NO